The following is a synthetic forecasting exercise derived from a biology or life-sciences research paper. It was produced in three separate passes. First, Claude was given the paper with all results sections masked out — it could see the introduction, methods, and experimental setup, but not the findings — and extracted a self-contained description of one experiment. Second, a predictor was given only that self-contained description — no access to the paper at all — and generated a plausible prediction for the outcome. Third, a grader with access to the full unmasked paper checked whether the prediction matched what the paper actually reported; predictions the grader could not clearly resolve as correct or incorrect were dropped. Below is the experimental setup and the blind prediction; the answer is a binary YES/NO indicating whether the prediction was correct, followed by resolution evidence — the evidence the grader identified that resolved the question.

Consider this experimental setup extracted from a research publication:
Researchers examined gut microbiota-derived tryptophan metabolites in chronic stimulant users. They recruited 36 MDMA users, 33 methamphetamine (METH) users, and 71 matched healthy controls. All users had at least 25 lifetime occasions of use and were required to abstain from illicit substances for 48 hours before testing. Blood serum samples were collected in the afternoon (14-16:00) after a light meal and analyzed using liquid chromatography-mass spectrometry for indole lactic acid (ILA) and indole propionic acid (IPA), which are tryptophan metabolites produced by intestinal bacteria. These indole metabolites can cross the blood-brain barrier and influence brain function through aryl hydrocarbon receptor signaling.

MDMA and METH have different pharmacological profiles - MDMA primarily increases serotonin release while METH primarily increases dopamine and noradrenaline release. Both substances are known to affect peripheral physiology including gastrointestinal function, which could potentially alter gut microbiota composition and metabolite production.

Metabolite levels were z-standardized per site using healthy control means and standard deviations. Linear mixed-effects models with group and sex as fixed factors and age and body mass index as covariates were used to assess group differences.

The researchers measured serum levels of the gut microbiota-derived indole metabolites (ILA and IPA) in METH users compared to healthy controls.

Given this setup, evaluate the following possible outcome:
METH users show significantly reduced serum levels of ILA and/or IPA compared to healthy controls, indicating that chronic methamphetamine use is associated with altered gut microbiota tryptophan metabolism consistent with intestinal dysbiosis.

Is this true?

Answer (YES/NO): NO